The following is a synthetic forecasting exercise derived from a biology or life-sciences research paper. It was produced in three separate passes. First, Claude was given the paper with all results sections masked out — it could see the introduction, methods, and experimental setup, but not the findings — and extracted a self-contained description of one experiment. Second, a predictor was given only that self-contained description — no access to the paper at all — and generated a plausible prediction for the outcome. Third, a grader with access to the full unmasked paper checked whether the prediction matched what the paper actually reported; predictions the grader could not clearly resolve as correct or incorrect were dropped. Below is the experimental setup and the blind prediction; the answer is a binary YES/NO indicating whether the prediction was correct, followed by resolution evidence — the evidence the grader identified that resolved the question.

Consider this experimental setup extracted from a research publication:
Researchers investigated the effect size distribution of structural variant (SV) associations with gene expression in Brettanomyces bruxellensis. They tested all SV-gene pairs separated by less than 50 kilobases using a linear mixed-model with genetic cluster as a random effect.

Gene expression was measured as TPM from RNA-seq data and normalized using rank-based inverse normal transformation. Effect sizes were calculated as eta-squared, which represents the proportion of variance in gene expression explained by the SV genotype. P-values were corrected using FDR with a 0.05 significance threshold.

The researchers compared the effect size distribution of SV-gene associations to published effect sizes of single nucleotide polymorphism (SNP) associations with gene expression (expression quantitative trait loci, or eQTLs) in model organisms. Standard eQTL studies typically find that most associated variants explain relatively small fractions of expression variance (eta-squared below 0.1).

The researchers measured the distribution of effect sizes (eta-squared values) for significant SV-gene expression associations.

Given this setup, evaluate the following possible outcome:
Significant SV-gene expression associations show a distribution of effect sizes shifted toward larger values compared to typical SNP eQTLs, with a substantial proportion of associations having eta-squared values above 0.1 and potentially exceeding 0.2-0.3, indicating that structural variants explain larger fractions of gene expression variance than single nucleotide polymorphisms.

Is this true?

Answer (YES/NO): YES